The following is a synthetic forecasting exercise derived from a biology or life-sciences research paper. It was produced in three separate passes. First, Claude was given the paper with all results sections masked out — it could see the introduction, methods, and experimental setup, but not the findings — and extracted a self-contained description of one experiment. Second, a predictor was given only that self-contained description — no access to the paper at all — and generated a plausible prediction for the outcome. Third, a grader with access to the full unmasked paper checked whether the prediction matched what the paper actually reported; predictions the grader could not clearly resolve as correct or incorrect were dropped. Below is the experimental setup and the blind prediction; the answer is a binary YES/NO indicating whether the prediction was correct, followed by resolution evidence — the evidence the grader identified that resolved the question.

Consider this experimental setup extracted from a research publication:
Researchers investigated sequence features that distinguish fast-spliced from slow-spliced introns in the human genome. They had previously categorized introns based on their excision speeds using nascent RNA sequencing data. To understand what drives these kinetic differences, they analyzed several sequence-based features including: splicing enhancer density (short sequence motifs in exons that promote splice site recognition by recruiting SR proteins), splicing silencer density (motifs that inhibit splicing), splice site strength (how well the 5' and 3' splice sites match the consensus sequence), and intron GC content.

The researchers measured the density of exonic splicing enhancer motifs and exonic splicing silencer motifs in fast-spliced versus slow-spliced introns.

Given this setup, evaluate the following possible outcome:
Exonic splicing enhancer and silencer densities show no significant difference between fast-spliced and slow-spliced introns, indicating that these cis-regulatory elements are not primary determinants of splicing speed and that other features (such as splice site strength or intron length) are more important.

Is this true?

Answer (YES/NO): NO